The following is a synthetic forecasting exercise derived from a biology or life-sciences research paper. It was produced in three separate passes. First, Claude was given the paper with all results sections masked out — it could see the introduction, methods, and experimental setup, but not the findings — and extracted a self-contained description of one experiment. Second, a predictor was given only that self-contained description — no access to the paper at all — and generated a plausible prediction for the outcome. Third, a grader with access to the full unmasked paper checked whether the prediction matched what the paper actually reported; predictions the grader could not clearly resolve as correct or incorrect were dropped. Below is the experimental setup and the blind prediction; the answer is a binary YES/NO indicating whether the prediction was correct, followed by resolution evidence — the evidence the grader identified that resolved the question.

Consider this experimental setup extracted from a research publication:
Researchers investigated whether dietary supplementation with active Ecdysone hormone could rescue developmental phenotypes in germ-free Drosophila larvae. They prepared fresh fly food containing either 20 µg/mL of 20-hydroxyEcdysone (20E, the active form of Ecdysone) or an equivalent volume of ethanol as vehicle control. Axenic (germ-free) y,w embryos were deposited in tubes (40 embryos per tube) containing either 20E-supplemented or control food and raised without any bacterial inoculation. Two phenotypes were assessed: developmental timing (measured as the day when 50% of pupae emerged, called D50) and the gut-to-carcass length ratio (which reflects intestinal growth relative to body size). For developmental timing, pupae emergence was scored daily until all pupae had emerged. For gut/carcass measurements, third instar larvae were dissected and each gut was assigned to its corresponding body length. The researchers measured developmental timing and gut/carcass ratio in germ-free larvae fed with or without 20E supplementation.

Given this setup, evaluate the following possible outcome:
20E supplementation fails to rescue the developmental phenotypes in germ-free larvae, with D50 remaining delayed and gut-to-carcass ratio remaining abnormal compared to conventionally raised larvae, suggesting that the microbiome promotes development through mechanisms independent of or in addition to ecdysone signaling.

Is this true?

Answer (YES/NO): NO